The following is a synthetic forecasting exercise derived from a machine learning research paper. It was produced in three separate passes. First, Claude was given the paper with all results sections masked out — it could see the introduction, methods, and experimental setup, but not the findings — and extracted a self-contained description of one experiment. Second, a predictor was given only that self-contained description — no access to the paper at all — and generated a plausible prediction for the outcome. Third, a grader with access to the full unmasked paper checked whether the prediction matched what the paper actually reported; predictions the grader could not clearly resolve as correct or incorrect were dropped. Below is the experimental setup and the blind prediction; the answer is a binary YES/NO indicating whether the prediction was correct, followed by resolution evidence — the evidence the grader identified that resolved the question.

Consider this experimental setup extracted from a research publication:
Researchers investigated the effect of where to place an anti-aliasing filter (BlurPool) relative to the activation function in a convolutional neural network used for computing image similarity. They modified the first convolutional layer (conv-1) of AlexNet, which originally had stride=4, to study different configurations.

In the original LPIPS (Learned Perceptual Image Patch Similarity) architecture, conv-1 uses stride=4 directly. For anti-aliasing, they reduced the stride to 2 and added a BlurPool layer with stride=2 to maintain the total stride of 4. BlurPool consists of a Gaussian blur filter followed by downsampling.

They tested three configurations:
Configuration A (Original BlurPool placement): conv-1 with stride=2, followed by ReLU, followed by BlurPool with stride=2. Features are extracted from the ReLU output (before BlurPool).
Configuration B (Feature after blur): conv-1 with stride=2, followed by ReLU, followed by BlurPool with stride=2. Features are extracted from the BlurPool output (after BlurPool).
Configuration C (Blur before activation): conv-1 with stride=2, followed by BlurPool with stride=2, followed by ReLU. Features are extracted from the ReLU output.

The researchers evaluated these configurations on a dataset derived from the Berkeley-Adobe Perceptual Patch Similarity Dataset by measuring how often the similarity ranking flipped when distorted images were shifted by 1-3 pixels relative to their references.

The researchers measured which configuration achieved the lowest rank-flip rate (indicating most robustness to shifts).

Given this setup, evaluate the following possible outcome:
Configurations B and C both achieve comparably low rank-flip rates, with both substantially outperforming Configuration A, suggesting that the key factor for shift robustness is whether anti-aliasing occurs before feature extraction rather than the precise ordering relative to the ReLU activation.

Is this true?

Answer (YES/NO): NO